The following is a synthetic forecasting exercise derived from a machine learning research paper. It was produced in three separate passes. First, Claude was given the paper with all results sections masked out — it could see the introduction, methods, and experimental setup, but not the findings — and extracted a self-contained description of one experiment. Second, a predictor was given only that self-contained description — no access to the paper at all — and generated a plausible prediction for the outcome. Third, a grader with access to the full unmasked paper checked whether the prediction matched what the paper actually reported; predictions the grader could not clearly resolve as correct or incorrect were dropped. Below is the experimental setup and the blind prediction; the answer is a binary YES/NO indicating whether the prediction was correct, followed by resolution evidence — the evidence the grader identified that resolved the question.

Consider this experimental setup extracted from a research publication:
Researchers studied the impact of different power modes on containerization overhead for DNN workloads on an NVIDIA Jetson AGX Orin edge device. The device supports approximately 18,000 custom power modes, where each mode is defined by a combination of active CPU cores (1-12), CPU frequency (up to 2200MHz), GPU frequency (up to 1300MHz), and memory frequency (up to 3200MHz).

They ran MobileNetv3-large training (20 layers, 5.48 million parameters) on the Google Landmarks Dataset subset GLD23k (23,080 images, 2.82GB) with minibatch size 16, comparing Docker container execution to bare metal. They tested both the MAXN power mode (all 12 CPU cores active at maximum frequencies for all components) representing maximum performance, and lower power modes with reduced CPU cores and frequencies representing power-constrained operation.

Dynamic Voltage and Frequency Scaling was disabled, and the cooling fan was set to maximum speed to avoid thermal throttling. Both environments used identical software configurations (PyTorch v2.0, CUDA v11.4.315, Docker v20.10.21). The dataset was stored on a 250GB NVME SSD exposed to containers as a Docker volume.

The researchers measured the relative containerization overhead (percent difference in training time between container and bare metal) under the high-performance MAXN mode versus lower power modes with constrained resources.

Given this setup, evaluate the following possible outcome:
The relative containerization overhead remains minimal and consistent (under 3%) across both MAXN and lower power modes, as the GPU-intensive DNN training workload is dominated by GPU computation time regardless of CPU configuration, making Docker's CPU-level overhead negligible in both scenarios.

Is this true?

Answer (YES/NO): NO